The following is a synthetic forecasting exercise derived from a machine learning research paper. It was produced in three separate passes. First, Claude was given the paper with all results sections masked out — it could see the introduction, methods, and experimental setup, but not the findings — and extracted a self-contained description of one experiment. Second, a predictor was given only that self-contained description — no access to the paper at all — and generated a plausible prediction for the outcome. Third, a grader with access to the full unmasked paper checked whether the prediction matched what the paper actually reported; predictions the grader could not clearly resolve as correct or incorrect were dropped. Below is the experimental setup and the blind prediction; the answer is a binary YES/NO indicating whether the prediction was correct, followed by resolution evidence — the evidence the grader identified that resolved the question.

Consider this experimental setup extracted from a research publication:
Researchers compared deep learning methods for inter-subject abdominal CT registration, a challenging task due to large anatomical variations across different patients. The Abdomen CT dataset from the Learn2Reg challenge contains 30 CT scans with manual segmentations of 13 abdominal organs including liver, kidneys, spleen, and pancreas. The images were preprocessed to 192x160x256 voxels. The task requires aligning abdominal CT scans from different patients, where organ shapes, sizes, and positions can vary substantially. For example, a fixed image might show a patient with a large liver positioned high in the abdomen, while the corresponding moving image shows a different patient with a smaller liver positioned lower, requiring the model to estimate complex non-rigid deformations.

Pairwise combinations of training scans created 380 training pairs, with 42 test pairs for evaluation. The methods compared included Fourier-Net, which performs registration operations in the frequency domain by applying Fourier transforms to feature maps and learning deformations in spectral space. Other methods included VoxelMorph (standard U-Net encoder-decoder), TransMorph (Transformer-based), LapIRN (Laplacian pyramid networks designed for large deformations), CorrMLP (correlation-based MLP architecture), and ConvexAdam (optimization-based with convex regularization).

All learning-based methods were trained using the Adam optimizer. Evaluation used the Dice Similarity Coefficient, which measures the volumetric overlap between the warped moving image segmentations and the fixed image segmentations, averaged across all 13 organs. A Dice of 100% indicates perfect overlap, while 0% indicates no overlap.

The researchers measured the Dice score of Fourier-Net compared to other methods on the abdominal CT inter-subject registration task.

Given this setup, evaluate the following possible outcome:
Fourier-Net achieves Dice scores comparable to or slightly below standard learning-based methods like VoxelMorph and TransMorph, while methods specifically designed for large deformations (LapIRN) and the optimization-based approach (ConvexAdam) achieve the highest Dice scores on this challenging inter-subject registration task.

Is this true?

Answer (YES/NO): NO